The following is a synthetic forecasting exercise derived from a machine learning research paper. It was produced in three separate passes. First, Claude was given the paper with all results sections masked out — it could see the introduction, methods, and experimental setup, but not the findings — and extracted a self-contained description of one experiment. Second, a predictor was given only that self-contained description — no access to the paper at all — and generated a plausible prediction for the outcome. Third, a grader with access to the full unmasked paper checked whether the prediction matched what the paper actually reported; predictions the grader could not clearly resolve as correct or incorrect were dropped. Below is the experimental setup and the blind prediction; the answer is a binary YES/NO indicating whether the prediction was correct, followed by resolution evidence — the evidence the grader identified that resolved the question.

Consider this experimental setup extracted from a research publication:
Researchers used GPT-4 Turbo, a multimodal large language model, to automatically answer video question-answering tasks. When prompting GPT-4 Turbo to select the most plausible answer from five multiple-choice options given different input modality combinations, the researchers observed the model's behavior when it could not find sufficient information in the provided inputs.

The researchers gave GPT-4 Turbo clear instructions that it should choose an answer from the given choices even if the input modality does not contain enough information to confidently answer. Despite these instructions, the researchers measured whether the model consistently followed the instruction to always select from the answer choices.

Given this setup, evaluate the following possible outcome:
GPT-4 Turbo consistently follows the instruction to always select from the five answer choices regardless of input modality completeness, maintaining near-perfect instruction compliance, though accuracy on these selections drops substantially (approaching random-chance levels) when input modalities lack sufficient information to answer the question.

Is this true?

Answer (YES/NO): NO